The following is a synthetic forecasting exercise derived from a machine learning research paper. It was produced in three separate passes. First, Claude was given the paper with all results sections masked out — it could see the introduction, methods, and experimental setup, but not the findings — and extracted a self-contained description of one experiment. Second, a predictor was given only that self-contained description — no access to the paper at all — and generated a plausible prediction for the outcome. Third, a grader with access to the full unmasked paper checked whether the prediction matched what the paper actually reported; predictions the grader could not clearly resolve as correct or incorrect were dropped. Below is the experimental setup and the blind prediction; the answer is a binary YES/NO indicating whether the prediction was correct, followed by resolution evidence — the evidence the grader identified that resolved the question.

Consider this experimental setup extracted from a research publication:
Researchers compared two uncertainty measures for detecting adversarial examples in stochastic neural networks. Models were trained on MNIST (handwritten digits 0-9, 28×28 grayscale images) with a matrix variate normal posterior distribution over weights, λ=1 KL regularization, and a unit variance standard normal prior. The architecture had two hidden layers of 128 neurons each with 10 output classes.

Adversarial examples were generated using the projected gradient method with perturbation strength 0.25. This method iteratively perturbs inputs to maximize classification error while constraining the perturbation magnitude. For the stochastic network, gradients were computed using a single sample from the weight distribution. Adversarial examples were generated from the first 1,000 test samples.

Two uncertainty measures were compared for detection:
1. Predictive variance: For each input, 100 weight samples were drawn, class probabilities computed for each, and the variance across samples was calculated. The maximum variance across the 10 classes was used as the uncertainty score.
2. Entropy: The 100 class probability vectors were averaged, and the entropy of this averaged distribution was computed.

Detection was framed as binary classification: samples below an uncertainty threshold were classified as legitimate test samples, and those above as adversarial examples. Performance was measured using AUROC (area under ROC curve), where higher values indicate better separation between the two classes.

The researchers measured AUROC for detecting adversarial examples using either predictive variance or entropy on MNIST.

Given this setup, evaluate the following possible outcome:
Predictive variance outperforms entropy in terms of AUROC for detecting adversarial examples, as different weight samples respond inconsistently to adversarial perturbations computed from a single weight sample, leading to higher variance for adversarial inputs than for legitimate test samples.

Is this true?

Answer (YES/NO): NO